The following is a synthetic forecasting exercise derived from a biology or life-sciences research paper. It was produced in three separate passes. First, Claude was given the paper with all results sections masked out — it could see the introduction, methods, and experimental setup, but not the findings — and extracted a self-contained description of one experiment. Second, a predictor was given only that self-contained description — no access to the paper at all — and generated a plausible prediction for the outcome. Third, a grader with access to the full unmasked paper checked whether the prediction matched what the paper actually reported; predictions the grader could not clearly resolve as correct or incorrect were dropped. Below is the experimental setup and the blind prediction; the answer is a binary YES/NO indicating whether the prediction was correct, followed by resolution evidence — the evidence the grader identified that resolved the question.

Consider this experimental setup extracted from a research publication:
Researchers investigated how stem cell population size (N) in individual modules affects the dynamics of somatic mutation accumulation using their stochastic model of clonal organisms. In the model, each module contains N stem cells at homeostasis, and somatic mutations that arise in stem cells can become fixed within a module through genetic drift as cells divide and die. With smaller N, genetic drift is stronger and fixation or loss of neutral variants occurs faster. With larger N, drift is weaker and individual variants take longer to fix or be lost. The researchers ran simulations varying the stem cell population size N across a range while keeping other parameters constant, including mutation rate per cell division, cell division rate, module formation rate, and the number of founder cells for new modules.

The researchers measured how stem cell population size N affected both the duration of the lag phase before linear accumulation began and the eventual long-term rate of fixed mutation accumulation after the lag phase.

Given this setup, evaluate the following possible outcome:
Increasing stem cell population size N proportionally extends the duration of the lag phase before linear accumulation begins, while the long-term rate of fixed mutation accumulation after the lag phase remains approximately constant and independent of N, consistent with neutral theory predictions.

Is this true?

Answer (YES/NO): NO